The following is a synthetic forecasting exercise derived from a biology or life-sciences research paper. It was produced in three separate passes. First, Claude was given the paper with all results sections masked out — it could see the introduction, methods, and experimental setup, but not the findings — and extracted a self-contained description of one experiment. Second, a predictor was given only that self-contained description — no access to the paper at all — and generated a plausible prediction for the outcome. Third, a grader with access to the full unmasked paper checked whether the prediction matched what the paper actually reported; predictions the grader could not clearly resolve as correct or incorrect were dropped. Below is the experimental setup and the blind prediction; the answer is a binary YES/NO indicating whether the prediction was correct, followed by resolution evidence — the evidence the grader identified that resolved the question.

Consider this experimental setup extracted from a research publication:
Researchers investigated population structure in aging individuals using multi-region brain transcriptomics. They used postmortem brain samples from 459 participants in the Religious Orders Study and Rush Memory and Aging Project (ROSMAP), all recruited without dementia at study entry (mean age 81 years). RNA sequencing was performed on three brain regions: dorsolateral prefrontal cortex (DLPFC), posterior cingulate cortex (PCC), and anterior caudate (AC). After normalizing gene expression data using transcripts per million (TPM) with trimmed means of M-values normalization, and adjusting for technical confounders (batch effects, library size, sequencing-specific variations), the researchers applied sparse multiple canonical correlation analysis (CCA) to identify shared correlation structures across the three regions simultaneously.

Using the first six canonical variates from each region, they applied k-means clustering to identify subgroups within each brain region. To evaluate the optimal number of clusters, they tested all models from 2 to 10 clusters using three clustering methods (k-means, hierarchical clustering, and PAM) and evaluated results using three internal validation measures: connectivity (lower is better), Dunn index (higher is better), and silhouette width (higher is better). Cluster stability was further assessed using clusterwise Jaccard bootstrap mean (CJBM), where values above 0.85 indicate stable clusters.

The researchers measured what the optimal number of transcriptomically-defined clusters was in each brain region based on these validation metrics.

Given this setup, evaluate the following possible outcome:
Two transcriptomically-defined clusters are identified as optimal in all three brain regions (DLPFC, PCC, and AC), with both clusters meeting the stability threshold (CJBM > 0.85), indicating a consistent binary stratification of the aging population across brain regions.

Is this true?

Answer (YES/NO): YES